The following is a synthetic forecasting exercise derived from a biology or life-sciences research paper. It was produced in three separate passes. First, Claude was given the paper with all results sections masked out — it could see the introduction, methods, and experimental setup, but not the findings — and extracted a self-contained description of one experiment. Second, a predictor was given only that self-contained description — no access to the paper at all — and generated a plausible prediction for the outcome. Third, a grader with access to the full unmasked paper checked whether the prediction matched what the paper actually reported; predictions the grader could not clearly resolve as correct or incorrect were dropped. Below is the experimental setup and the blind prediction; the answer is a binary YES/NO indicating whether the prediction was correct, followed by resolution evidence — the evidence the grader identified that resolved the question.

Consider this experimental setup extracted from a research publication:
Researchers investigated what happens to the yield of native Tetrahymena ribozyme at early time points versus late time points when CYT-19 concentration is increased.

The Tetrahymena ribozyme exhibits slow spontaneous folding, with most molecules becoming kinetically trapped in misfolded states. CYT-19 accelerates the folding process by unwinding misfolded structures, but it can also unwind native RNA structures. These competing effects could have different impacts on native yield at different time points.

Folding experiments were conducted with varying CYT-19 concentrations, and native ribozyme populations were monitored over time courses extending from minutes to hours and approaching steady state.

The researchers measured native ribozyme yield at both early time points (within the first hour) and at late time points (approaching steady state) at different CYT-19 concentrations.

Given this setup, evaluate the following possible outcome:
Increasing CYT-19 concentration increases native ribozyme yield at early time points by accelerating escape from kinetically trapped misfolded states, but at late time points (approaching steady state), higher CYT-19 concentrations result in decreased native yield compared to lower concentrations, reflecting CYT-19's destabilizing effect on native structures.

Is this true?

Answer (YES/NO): YES